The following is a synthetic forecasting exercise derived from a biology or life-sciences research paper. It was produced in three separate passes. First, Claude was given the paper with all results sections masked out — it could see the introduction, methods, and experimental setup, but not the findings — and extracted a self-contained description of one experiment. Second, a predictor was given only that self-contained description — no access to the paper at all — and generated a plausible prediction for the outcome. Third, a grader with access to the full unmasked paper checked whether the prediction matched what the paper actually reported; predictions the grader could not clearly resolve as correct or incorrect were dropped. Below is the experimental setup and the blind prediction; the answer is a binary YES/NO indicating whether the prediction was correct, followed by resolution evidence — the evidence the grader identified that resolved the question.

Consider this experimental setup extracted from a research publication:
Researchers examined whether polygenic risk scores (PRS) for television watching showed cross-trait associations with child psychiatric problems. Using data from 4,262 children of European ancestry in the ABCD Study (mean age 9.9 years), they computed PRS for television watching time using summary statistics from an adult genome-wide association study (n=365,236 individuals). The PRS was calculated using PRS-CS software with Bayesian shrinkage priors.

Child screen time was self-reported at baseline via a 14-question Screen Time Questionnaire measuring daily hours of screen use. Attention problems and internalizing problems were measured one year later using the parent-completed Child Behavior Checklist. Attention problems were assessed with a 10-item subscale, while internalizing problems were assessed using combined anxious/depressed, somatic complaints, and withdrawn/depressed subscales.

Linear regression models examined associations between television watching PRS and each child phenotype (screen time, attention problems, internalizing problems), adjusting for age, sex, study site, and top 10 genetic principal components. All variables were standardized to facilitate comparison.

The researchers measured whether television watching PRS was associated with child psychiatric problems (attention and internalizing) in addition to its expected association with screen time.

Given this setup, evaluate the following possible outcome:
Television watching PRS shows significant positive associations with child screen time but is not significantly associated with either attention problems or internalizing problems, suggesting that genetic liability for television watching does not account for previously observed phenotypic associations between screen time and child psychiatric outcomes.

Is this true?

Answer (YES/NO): NO